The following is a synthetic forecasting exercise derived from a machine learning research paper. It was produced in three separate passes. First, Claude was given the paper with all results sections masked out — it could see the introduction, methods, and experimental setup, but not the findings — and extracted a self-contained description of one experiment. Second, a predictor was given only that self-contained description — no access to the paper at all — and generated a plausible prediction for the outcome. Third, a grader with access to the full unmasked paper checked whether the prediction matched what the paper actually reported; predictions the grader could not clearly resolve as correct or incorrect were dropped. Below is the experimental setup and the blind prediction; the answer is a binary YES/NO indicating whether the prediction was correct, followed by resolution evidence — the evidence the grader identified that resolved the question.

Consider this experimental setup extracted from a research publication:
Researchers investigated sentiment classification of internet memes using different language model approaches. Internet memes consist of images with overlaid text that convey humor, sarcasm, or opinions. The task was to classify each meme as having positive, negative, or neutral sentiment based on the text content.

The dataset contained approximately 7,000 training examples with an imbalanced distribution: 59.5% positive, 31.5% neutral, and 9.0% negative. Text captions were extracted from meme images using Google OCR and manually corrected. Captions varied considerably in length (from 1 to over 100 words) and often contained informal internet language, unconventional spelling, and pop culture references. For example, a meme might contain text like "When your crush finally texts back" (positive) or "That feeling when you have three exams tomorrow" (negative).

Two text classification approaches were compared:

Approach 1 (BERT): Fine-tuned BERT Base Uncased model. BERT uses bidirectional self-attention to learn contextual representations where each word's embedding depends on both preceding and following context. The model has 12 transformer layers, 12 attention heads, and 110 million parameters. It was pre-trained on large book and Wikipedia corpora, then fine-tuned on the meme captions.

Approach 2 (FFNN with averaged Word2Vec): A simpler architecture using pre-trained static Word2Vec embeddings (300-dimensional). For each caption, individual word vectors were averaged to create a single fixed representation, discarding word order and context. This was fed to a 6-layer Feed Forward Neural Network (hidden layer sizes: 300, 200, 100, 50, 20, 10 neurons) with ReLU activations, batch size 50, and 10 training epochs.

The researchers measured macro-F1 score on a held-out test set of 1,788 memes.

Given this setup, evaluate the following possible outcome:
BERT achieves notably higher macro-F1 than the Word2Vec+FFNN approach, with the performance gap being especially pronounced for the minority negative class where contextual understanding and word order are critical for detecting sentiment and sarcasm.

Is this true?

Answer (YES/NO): NO